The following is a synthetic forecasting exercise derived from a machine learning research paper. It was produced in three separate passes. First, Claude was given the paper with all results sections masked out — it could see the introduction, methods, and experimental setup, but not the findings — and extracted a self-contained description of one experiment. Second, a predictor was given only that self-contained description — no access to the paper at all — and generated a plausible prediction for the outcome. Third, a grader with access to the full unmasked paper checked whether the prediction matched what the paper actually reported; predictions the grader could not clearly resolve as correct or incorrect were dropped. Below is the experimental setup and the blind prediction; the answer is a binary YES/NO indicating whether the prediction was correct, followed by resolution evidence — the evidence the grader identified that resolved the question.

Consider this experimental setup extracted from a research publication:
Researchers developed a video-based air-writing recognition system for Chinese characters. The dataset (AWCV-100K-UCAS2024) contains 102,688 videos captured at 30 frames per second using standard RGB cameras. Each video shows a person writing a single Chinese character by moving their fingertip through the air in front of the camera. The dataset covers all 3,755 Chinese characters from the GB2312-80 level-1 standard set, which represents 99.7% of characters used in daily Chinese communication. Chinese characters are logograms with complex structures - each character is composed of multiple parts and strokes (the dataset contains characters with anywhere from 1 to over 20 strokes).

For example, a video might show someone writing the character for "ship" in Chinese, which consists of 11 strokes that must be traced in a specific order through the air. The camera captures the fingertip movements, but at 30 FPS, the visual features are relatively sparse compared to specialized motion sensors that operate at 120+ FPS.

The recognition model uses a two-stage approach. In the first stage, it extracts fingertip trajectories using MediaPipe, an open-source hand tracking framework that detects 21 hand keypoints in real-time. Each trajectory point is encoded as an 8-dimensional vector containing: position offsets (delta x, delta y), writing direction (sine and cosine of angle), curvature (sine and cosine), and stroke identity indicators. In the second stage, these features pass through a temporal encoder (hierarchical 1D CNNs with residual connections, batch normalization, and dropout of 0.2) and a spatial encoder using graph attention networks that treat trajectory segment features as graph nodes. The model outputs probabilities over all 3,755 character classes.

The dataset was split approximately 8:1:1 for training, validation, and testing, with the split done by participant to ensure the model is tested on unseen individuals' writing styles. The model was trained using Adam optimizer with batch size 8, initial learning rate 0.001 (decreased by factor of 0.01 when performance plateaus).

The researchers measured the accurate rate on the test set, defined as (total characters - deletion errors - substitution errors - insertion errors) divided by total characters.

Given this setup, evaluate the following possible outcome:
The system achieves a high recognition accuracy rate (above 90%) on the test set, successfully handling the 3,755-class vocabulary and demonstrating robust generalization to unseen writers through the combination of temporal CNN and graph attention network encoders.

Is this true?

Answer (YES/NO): NO